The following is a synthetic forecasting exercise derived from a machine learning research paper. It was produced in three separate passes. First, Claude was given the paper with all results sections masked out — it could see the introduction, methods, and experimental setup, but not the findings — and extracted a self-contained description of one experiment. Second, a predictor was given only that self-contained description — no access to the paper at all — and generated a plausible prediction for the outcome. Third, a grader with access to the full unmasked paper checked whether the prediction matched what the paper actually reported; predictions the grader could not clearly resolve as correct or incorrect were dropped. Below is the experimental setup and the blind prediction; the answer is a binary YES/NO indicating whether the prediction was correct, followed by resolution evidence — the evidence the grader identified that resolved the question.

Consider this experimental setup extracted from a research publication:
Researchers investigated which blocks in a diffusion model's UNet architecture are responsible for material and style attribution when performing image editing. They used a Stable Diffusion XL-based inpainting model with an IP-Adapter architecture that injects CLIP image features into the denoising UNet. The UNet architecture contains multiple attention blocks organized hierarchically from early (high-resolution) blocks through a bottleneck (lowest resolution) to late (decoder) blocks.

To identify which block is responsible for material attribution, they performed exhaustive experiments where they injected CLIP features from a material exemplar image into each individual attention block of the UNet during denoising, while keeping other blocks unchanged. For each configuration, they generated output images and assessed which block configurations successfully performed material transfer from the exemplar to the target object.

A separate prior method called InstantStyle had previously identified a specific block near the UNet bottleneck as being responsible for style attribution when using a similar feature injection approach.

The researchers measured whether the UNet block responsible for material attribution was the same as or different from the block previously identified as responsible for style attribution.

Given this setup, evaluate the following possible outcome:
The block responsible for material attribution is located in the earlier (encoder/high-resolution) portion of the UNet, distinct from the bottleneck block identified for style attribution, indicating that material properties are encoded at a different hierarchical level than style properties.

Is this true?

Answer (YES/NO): NO